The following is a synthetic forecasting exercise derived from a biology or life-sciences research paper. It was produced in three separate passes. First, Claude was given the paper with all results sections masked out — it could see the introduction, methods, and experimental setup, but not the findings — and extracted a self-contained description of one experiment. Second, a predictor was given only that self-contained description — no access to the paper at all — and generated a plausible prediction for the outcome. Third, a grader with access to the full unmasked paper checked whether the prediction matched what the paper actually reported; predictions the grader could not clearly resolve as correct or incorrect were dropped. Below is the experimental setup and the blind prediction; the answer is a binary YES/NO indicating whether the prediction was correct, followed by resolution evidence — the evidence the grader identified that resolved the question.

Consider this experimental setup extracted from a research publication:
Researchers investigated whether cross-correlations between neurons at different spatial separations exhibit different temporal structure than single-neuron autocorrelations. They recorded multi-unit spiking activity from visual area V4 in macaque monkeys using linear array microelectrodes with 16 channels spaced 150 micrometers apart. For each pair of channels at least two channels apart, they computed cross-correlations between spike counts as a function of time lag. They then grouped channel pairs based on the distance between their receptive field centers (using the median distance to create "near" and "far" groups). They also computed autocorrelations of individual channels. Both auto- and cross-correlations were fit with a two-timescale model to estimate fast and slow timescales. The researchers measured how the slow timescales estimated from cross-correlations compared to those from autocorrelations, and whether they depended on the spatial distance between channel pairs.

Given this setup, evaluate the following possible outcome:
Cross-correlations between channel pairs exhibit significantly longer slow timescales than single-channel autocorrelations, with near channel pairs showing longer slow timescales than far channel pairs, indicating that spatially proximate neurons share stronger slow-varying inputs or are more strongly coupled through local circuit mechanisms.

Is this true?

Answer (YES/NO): NO